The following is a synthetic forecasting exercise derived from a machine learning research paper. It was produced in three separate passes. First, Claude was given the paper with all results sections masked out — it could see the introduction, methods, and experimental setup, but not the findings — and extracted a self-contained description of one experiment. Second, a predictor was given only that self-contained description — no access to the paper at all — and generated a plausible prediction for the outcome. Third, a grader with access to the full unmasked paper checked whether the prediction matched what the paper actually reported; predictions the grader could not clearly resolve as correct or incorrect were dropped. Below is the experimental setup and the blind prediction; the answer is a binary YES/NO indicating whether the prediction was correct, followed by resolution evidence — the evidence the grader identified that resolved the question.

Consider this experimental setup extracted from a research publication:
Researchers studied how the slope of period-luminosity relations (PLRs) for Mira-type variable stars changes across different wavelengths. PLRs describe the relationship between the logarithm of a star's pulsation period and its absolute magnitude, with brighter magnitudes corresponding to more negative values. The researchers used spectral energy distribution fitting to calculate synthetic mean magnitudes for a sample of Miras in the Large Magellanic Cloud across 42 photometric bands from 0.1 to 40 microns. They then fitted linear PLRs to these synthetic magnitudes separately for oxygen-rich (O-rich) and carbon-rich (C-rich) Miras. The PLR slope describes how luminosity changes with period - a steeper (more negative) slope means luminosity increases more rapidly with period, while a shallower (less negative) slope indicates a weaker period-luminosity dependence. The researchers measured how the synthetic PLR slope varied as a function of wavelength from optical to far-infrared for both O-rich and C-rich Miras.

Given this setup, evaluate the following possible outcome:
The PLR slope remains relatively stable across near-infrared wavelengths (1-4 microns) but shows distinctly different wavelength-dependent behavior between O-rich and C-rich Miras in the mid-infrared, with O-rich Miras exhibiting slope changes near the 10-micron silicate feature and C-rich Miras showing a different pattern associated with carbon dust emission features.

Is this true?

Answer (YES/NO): NO